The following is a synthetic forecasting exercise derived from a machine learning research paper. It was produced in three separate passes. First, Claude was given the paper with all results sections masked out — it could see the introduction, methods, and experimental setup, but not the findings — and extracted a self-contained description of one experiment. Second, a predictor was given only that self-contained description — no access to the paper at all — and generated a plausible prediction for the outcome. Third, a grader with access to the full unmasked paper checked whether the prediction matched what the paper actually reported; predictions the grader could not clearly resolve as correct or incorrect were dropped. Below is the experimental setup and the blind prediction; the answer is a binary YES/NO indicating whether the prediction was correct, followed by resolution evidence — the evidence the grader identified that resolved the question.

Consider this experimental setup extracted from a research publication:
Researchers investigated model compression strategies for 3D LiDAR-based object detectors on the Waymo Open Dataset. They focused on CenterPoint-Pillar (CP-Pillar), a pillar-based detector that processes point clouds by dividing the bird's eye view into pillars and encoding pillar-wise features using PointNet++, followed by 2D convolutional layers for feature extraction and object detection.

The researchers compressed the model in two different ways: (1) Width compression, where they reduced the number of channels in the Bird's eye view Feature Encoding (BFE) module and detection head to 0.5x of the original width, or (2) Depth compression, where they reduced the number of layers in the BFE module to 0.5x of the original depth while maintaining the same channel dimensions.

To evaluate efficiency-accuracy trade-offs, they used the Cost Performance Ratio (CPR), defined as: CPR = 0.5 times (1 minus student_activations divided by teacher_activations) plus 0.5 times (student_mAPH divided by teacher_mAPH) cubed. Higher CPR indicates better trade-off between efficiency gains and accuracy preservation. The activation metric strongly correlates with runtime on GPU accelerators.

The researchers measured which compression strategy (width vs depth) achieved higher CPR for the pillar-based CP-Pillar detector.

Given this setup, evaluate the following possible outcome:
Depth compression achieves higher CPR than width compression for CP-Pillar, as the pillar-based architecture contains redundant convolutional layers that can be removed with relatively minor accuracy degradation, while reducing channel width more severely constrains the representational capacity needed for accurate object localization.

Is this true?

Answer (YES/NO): NO